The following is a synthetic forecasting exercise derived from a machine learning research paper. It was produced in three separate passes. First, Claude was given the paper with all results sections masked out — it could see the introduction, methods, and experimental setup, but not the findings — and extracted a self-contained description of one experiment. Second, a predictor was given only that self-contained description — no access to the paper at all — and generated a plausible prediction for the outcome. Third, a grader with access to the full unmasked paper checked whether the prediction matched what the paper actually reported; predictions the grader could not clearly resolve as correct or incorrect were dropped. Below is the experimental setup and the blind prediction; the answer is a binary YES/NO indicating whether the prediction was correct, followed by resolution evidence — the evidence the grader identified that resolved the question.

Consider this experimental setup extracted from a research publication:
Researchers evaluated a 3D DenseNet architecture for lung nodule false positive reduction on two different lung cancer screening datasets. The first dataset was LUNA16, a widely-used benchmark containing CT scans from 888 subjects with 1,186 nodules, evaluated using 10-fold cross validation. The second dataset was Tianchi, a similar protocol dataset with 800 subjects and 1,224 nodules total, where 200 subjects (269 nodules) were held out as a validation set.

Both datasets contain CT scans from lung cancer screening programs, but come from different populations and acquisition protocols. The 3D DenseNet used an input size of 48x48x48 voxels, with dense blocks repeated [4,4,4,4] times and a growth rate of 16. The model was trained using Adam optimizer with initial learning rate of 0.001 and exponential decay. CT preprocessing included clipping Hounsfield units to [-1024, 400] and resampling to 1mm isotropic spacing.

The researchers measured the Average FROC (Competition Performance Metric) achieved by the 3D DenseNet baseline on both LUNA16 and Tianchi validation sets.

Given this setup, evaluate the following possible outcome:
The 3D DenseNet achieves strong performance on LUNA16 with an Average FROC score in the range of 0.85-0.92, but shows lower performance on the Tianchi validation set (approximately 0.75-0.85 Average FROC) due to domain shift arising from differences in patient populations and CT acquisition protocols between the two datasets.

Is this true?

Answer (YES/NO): NO